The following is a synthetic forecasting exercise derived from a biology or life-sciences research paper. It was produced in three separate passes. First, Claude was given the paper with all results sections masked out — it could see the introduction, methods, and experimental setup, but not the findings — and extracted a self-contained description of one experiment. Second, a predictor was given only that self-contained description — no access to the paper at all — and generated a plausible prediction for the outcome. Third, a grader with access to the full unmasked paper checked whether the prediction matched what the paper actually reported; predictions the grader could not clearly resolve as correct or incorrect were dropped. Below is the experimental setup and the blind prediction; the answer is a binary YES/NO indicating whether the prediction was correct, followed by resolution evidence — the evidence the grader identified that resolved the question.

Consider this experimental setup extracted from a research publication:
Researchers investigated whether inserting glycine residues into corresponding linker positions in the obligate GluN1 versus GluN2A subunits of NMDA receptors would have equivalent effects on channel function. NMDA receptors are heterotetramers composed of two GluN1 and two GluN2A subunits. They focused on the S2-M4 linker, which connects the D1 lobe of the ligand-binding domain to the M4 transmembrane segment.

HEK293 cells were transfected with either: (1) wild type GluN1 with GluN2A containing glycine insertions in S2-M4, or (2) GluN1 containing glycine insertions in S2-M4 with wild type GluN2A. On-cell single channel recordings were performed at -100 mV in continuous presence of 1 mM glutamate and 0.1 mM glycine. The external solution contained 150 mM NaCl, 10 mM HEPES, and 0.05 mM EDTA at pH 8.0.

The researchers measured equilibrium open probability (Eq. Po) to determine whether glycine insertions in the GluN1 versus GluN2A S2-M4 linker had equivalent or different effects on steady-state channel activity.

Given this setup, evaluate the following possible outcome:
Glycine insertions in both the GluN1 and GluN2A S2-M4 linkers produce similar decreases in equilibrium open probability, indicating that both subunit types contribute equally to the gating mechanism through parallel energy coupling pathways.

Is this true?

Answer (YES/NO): NO